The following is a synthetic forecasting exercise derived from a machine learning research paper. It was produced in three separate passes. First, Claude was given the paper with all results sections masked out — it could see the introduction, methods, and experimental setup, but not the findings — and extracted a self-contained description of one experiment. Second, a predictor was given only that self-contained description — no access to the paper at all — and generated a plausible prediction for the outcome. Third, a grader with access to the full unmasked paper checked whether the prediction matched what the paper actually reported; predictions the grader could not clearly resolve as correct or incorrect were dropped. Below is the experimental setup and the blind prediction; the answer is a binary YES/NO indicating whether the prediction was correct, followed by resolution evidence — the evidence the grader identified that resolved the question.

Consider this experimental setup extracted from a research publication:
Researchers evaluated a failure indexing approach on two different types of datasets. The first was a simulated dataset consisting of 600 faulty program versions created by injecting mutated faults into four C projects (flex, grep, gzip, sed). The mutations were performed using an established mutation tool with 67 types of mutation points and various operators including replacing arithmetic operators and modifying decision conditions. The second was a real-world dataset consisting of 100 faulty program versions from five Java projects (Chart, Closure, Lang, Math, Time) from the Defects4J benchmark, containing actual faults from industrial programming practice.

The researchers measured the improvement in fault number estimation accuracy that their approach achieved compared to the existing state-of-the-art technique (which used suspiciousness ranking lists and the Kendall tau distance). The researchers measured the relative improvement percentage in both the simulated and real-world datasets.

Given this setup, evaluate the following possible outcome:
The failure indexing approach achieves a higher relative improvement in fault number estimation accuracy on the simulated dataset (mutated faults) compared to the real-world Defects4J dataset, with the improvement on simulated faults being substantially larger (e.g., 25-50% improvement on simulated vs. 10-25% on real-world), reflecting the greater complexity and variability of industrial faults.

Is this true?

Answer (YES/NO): NO